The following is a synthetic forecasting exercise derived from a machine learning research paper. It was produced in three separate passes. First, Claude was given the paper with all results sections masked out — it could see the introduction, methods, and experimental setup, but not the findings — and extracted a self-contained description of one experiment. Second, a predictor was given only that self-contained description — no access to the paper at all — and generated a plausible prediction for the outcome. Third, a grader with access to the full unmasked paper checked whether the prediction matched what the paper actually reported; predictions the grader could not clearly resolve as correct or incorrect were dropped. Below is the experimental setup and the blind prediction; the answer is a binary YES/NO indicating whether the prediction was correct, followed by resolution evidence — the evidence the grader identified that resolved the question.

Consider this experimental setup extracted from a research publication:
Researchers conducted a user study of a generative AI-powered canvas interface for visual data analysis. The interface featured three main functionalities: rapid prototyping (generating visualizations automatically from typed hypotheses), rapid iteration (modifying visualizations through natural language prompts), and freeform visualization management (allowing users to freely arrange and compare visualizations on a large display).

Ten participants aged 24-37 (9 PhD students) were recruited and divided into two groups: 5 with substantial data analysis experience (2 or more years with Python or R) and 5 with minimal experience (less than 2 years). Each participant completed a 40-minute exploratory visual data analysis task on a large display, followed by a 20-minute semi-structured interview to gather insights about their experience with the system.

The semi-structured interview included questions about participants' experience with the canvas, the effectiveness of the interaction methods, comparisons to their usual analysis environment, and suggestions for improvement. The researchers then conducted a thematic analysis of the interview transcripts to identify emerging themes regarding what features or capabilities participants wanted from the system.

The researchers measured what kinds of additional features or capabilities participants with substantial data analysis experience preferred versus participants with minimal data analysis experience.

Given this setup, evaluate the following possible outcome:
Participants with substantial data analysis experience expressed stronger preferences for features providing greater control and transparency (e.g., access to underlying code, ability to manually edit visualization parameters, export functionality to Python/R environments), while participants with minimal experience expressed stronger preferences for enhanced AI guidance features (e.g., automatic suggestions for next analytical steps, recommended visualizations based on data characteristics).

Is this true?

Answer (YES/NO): NO